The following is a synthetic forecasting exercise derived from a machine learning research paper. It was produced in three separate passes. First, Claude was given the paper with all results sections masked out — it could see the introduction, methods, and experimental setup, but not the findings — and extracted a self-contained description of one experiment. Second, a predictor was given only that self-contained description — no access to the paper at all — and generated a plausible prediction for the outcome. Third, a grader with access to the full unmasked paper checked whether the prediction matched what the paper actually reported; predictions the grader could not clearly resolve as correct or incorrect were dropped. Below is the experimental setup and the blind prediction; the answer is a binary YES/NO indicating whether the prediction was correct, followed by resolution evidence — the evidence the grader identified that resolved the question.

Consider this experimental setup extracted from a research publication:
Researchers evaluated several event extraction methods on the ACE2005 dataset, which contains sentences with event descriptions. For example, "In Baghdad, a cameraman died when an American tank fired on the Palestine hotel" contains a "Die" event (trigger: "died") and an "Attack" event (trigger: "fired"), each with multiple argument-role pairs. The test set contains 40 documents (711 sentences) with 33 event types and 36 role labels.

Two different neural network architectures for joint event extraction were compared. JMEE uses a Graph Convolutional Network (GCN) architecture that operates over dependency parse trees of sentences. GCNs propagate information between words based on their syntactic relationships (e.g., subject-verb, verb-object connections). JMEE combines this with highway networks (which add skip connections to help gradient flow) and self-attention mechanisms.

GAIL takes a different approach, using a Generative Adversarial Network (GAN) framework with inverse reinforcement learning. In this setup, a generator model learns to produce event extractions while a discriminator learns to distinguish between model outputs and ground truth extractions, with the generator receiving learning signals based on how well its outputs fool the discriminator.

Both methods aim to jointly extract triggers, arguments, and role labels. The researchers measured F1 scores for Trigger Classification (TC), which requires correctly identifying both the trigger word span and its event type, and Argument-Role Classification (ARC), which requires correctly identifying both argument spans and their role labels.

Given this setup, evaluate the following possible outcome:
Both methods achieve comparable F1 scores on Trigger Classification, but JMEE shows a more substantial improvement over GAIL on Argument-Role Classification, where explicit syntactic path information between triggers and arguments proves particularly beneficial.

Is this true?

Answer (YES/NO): YES